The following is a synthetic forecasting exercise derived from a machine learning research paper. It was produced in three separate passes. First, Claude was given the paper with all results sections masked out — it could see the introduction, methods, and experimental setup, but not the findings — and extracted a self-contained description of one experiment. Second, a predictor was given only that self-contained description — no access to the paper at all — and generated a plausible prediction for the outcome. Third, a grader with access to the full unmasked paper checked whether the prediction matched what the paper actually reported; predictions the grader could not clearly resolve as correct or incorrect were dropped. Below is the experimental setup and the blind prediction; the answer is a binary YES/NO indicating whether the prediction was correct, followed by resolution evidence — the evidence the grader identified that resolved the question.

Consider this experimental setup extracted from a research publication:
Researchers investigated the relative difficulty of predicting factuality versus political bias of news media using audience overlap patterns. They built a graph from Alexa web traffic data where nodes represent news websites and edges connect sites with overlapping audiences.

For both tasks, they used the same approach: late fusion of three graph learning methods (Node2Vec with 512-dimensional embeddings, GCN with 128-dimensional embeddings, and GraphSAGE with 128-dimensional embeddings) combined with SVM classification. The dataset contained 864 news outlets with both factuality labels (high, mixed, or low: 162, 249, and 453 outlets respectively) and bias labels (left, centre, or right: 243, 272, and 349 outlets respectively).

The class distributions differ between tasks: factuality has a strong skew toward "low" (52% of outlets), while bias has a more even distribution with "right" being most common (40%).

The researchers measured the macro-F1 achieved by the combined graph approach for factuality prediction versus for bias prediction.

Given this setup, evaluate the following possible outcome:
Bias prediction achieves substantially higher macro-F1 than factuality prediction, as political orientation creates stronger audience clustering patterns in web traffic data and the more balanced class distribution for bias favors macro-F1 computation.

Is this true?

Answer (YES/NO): YES